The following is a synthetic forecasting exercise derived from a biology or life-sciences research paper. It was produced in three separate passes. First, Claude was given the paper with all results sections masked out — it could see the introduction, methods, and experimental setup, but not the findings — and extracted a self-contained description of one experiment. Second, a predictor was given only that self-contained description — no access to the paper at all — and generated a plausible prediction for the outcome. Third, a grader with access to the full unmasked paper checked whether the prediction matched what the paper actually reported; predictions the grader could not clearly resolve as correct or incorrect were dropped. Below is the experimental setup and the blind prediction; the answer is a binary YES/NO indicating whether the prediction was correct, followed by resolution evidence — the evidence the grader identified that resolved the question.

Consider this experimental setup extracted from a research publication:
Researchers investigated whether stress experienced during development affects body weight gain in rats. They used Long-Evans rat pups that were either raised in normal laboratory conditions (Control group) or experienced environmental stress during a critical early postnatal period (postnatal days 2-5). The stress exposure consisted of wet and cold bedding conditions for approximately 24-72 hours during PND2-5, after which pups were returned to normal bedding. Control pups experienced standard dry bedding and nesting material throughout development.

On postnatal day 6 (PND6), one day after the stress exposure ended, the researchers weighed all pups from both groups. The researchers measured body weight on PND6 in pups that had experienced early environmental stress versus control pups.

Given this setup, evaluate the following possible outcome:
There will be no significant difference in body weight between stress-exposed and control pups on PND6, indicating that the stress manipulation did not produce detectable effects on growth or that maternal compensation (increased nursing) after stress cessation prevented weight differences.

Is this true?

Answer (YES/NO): NO